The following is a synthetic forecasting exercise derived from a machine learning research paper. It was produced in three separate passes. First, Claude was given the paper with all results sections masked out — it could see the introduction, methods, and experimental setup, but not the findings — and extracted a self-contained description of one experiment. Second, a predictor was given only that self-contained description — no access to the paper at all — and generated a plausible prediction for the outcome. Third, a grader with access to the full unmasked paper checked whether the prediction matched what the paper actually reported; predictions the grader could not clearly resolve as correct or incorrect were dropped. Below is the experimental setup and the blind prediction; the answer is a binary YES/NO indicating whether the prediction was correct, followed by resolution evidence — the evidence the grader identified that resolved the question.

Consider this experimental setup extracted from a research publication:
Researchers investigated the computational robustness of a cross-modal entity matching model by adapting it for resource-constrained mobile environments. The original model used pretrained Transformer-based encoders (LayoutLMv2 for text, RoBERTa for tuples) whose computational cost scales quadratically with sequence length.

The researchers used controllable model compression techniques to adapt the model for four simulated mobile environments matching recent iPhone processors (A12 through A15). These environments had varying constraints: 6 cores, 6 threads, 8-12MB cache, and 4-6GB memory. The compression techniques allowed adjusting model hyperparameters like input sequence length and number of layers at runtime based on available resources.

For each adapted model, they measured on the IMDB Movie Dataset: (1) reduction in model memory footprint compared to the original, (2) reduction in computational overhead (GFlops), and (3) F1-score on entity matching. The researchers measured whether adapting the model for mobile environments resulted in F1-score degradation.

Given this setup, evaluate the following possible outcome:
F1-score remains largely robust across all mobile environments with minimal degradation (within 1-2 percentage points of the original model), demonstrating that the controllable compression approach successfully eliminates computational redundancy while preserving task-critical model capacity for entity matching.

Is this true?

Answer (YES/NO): NO